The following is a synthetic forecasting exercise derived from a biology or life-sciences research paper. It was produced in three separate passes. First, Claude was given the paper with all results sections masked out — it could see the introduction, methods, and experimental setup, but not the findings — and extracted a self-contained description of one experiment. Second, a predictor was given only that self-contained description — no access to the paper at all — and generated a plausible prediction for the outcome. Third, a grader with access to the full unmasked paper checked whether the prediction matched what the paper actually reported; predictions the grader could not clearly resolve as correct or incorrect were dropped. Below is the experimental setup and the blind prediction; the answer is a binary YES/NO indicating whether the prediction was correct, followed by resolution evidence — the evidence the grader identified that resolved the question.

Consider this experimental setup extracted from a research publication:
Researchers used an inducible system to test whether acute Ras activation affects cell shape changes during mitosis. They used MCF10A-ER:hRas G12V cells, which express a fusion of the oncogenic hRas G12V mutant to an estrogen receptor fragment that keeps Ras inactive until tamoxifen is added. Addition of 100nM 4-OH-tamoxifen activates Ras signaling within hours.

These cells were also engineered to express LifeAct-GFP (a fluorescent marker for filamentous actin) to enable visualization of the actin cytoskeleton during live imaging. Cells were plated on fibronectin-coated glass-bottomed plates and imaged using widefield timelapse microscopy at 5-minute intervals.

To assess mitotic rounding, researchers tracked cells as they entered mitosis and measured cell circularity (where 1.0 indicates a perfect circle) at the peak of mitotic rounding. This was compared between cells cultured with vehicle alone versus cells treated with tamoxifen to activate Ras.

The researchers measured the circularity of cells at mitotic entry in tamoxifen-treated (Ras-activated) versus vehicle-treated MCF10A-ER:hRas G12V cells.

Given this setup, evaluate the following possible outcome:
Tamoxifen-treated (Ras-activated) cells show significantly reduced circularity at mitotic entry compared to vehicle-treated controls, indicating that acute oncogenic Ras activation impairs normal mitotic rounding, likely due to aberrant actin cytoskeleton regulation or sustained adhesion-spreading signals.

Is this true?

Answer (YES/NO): NO